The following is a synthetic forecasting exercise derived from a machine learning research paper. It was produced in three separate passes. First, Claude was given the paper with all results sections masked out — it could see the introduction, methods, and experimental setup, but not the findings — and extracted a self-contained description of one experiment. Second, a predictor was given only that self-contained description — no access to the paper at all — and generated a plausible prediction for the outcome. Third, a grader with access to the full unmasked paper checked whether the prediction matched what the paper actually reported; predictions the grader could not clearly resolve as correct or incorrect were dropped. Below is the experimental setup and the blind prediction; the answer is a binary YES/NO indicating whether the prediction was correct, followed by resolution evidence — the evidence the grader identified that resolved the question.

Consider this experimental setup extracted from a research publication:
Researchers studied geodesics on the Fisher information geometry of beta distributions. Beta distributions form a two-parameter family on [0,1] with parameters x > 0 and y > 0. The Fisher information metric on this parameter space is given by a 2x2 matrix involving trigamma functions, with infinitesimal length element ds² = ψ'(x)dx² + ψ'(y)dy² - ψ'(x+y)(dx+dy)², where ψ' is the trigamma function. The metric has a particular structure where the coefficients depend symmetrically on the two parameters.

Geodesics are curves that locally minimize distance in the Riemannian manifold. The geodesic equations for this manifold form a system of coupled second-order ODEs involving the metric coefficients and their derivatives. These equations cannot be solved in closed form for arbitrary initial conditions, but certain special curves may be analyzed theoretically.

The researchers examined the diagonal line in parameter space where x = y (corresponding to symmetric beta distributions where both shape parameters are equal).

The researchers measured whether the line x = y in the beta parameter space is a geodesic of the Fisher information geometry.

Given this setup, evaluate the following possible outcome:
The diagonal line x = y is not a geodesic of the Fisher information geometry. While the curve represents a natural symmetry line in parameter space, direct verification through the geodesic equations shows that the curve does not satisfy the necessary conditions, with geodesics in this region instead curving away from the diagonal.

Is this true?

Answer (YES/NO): NO